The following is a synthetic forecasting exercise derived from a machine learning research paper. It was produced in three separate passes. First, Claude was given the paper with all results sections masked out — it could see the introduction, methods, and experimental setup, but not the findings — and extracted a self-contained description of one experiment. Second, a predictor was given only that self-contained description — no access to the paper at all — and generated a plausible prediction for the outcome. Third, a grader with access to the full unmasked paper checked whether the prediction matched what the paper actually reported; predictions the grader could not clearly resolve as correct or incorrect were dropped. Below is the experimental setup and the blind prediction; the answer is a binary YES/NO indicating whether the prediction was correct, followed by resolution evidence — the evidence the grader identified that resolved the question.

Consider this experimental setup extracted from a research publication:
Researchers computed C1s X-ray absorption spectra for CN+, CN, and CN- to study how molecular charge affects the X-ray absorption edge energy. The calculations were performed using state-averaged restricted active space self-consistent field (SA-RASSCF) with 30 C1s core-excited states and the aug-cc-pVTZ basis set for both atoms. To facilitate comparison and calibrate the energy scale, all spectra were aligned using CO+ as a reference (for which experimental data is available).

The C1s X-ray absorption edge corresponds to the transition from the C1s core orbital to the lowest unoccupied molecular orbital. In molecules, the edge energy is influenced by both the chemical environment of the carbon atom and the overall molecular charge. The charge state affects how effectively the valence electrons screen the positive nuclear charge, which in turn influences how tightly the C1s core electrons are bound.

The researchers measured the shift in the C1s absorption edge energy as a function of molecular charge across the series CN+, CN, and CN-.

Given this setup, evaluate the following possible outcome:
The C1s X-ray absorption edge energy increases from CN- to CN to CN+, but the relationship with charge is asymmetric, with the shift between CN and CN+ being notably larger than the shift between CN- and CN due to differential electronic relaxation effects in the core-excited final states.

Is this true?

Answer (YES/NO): NO